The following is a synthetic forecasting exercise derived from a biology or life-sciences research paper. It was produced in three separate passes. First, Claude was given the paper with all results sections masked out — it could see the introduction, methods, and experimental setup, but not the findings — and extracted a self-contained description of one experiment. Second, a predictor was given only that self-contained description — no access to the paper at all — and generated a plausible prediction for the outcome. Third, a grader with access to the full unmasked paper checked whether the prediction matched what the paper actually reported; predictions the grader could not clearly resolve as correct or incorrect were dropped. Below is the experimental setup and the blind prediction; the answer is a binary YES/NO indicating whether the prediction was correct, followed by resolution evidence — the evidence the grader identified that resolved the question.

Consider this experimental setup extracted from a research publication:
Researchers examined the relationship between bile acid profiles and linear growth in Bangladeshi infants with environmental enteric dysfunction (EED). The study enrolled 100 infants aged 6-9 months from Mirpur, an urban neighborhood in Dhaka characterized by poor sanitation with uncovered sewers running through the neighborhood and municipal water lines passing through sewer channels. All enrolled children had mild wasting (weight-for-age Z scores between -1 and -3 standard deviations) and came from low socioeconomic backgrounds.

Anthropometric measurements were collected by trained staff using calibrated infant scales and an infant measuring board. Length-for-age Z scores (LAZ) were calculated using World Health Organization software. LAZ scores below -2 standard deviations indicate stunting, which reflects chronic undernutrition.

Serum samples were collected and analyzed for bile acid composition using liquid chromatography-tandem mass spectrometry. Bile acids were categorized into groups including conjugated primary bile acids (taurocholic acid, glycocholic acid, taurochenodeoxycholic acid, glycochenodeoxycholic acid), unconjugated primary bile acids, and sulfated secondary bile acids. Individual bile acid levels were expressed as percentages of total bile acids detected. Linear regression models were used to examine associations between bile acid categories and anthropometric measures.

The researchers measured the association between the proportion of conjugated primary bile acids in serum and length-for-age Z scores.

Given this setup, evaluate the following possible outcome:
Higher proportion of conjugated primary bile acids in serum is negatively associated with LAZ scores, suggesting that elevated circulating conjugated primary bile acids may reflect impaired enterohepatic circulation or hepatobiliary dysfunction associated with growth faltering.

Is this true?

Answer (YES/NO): NO